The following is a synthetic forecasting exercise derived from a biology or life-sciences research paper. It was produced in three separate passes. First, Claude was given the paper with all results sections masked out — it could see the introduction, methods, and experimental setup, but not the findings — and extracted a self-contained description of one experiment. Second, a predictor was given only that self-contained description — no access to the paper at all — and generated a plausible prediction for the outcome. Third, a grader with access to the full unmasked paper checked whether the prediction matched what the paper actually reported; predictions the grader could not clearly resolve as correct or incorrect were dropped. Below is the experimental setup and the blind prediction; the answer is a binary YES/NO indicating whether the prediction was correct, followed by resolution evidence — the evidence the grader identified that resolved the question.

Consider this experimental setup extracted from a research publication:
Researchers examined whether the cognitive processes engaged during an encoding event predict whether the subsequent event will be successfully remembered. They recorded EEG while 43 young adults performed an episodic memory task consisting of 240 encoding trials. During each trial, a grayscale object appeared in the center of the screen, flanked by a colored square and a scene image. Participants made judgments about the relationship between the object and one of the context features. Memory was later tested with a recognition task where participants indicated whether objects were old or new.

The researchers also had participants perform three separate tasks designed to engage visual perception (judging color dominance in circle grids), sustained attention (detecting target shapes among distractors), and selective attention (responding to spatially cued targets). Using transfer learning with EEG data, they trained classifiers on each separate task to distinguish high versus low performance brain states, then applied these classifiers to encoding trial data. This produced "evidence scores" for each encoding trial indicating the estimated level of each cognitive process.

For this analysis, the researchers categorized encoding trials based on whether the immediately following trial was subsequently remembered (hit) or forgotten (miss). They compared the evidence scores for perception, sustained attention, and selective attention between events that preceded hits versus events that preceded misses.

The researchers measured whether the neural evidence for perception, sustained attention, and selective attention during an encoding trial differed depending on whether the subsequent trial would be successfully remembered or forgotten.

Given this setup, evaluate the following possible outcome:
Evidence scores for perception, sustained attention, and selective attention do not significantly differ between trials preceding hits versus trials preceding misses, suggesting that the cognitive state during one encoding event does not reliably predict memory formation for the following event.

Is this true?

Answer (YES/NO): NO